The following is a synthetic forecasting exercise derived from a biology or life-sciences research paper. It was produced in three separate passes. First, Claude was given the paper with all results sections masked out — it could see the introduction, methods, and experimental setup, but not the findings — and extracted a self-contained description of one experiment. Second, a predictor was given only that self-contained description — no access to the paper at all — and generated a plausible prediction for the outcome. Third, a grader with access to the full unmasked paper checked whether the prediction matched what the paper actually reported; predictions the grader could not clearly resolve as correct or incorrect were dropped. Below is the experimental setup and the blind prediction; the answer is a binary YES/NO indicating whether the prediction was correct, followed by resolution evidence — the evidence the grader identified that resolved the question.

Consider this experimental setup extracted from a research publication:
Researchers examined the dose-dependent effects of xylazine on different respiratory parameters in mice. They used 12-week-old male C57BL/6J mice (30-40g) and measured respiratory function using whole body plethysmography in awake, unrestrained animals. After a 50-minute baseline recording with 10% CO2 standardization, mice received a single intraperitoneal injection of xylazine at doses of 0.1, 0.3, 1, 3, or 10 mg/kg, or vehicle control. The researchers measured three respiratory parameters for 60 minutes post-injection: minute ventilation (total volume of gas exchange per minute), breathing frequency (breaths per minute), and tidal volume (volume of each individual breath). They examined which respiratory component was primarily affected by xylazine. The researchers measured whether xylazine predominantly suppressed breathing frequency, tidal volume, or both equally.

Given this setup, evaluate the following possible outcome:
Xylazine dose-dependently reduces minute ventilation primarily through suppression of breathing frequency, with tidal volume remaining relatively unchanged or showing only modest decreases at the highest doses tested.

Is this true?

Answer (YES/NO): NO